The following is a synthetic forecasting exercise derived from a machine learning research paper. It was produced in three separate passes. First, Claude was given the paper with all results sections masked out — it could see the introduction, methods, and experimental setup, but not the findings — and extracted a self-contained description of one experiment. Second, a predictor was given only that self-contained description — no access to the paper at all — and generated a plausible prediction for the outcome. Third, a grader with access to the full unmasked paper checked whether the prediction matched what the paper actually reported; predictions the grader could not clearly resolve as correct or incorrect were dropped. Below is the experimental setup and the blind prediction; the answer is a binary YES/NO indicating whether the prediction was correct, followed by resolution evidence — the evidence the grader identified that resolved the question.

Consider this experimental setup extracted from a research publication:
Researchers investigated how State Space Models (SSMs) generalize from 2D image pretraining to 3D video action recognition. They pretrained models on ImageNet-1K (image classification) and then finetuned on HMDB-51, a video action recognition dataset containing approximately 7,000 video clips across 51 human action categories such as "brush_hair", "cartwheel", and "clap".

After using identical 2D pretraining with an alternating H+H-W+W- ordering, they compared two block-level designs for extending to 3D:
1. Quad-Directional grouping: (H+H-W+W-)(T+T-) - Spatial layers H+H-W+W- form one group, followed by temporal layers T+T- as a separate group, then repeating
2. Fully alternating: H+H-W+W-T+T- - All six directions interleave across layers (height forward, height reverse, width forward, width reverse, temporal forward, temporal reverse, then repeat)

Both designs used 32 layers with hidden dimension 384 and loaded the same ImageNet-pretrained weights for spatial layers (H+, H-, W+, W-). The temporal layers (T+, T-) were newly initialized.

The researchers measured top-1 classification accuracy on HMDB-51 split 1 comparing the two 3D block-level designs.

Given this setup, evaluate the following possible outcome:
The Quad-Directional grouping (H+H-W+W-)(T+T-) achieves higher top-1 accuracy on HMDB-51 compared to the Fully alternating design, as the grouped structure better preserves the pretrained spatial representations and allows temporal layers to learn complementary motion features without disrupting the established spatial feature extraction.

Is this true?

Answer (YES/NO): NO